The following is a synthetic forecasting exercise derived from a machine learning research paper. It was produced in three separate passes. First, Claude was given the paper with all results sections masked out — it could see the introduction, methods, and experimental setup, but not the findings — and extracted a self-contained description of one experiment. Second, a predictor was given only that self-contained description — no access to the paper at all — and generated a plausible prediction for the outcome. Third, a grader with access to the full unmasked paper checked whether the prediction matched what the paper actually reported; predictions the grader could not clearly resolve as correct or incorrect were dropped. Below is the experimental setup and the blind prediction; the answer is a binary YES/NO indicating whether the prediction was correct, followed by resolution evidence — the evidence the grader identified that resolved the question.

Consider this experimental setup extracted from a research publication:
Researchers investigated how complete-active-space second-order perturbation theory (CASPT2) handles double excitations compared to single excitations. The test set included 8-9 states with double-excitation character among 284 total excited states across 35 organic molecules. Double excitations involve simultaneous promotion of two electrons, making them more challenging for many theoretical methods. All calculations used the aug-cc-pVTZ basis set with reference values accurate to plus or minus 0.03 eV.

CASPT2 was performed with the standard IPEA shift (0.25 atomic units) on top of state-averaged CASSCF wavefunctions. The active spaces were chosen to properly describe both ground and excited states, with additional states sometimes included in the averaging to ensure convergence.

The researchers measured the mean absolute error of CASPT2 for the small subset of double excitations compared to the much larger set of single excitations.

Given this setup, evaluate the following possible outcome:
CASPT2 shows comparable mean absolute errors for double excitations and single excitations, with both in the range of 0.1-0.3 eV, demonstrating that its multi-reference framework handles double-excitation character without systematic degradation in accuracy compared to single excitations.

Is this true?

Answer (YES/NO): YES